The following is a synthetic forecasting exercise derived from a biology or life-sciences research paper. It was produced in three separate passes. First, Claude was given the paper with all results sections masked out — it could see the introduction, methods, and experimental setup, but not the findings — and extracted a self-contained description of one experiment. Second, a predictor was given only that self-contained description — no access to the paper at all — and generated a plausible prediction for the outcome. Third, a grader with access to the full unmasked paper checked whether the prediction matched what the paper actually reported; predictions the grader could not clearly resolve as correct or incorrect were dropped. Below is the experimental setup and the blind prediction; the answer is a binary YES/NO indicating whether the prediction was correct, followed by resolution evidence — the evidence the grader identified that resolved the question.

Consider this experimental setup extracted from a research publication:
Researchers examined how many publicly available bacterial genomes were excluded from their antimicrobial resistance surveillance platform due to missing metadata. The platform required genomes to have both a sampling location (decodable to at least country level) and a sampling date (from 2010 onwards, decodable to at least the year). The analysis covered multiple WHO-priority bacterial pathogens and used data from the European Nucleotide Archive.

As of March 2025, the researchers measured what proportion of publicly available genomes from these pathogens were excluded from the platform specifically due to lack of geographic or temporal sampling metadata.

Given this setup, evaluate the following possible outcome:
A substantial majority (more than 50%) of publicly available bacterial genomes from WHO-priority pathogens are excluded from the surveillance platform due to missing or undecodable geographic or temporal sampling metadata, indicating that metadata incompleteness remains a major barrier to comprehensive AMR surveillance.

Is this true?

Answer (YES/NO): NO